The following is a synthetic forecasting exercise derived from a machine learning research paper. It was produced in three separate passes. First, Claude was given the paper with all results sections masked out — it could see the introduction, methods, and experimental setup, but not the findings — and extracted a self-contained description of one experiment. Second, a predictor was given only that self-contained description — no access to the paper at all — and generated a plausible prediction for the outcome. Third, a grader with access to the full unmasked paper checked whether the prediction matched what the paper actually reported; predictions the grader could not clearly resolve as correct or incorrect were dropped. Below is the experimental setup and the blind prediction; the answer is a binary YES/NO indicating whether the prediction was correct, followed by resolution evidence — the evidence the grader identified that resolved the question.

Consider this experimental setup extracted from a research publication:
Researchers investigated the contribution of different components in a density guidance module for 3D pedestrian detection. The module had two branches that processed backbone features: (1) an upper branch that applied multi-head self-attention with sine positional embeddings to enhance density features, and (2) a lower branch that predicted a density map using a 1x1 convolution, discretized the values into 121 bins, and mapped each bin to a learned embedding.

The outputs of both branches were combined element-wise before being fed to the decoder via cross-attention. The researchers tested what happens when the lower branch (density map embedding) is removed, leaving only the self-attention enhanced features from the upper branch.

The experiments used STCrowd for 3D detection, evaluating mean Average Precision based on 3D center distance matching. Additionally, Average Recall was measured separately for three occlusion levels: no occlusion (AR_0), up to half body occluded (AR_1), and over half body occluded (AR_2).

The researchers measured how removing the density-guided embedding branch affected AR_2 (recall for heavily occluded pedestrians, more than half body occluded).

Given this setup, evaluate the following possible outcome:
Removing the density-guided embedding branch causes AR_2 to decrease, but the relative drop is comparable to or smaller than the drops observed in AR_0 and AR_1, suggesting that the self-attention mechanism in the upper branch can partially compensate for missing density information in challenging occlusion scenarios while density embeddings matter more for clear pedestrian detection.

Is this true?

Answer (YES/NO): YES